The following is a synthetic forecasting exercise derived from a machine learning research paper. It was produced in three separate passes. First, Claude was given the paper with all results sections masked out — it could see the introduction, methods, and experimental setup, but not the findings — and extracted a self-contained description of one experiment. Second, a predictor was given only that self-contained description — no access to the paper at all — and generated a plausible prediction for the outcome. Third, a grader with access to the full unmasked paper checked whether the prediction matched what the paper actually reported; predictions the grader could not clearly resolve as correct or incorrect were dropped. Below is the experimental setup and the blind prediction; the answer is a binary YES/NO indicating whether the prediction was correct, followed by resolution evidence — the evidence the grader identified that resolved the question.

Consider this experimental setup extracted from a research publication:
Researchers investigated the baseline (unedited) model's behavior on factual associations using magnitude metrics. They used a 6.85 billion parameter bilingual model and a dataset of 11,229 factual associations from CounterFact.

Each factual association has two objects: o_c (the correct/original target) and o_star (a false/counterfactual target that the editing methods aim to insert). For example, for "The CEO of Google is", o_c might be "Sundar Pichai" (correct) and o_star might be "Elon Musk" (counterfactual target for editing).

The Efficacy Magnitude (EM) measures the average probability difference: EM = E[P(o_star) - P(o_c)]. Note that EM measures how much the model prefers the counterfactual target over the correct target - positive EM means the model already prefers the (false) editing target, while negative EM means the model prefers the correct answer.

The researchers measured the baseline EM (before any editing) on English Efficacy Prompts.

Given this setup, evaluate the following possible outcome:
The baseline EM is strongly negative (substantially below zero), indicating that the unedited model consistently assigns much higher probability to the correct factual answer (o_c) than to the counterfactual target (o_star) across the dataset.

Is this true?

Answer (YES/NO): NO